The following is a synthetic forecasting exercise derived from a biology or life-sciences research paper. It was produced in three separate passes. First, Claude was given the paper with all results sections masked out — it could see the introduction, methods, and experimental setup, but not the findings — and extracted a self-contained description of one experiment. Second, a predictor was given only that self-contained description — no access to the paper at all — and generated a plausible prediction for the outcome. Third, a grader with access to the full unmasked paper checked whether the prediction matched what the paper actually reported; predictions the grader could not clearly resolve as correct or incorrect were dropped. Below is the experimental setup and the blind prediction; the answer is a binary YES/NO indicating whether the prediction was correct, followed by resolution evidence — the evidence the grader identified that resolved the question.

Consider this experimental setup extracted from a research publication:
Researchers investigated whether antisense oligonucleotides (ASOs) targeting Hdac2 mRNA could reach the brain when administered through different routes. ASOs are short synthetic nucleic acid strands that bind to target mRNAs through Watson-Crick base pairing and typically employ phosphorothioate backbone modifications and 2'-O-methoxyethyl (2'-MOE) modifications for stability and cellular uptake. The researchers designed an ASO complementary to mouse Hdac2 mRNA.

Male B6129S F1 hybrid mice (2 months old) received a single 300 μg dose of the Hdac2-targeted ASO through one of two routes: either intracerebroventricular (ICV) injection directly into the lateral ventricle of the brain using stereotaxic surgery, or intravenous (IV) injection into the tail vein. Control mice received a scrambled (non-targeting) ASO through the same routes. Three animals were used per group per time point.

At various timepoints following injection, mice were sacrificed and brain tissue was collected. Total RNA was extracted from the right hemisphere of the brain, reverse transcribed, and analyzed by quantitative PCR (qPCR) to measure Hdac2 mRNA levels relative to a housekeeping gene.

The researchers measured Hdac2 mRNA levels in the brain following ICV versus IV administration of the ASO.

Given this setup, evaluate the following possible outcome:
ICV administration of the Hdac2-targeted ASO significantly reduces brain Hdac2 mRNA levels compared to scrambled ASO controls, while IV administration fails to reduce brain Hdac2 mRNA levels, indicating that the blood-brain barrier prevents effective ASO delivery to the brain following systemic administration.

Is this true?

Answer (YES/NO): YES